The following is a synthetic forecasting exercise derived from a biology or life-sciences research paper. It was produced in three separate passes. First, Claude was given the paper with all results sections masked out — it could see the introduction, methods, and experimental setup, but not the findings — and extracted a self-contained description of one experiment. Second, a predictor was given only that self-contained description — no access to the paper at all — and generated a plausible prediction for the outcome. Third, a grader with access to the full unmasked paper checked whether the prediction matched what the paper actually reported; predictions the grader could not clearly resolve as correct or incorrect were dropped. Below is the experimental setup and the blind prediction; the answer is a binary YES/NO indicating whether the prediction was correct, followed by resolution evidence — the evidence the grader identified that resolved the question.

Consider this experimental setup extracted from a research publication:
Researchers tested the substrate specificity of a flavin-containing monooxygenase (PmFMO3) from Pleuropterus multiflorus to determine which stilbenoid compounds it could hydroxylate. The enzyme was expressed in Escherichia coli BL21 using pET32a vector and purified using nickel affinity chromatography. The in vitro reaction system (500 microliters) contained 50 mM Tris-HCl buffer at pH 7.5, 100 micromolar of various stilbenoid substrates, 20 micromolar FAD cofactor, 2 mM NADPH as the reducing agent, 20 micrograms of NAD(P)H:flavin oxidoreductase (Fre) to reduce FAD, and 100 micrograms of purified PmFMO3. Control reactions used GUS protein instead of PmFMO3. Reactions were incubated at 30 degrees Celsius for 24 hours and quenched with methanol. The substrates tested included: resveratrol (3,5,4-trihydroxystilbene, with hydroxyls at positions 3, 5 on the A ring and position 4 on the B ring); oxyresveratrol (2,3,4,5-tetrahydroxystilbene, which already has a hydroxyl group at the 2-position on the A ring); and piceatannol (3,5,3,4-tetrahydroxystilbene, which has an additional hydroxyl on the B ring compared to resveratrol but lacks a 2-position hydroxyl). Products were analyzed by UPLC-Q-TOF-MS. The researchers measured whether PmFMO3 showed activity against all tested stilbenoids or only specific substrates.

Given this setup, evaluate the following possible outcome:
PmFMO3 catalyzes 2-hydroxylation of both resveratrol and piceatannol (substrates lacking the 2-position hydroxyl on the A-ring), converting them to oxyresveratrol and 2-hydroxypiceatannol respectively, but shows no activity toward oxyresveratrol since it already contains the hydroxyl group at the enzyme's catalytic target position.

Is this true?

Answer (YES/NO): NO